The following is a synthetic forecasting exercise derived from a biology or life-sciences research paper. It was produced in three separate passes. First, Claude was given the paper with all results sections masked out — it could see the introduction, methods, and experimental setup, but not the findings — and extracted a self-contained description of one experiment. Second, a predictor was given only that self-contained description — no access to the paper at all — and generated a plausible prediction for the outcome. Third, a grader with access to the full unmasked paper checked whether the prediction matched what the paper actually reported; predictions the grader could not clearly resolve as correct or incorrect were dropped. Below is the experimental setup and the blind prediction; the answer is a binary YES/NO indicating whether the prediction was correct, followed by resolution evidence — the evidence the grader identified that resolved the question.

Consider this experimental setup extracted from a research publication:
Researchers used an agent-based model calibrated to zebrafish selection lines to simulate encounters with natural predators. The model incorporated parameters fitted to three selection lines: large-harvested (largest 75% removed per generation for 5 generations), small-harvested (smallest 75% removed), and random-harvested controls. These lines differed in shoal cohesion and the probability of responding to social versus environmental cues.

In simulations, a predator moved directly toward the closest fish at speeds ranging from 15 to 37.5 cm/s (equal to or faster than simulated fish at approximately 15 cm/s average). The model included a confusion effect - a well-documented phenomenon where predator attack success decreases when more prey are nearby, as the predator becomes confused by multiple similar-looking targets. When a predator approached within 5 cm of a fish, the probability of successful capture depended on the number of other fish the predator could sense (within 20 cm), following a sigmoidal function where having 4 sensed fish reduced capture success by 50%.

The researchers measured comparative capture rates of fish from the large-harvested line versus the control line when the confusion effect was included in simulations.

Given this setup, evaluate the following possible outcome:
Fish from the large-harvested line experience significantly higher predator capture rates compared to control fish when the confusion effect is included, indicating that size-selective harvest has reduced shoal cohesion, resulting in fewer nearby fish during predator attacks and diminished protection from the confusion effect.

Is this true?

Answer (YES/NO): YES